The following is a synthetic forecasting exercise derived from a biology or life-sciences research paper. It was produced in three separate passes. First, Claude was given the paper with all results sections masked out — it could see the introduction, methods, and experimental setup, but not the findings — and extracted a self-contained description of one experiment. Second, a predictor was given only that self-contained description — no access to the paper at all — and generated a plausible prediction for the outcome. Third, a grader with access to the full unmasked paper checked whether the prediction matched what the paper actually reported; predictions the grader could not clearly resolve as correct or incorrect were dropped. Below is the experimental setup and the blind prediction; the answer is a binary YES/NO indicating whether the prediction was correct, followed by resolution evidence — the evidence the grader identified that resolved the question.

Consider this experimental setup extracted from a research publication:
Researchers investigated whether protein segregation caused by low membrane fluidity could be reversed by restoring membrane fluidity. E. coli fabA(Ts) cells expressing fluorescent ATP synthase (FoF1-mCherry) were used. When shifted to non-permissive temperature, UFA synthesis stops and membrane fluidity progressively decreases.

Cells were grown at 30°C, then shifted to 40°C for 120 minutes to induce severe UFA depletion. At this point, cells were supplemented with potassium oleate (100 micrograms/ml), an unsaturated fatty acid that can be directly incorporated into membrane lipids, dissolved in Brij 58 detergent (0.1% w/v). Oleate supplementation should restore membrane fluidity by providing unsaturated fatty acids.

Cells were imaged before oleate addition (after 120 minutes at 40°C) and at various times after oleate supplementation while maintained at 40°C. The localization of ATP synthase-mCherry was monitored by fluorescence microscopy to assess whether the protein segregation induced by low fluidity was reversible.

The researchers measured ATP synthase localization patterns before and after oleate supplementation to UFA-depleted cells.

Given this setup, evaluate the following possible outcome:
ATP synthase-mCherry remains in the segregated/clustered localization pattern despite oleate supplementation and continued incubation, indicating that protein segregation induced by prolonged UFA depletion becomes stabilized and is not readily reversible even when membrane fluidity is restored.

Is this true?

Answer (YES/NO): NO